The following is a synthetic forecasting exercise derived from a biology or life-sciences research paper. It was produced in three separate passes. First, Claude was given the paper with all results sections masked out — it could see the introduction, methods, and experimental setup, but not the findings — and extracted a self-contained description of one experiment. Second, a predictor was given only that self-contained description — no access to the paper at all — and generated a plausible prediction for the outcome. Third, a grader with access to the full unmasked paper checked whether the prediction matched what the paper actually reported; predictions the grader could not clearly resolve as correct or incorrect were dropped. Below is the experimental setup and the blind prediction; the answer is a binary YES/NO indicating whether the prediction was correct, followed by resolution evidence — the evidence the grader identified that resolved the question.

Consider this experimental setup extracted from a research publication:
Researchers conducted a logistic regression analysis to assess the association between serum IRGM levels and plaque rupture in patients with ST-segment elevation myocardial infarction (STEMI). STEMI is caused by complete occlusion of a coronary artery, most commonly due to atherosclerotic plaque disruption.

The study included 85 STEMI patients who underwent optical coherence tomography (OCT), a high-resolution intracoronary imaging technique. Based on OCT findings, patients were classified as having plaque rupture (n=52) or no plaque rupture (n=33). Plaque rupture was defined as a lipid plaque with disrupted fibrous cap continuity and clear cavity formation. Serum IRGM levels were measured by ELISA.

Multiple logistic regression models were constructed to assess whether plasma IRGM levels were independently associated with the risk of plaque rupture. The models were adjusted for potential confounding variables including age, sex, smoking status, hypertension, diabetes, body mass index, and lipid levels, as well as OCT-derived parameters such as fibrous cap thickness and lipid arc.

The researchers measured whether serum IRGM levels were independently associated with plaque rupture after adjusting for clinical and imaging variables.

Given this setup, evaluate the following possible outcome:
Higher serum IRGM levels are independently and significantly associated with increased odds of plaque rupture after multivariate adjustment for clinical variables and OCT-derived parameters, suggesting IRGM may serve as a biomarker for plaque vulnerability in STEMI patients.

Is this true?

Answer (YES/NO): NO